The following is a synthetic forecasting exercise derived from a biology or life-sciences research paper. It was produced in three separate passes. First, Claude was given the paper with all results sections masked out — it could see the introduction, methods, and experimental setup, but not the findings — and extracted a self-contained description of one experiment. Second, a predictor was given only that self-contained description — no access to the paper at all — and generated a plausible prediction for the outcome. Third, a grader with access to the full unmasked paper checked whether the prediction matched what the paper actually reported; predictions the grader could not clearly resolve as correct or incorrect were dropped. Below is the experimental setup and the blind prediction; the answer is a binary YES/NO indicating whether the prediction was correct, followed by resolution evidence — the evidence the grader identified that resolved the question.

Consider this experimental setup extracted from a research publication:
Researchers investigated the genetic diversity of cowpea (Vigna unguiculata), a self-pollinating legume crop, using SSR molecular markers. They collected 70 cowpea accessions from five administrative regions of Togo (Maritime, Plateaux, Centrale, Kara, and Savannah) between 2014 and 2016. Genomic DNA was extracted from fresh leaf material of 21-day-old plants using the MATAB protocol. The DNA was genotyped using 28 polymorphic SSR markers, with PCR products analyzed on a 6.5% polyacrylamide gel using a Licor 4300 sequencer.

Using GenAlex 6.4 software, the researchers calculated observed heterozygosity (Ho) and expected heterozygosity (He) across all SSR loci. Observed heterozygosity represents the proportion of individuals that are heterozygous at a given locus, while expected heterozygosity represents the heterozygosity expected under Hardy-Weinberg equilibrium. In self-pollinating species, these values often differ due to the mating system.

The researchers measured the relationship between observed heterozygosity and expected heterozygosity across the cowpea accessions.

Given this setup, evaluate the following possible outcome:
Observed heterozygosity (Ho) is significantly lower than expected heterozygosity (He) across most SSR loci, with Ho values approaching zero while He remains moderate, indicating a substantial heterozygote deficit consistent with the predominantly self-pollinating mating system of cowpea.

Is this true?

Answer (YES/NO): YES